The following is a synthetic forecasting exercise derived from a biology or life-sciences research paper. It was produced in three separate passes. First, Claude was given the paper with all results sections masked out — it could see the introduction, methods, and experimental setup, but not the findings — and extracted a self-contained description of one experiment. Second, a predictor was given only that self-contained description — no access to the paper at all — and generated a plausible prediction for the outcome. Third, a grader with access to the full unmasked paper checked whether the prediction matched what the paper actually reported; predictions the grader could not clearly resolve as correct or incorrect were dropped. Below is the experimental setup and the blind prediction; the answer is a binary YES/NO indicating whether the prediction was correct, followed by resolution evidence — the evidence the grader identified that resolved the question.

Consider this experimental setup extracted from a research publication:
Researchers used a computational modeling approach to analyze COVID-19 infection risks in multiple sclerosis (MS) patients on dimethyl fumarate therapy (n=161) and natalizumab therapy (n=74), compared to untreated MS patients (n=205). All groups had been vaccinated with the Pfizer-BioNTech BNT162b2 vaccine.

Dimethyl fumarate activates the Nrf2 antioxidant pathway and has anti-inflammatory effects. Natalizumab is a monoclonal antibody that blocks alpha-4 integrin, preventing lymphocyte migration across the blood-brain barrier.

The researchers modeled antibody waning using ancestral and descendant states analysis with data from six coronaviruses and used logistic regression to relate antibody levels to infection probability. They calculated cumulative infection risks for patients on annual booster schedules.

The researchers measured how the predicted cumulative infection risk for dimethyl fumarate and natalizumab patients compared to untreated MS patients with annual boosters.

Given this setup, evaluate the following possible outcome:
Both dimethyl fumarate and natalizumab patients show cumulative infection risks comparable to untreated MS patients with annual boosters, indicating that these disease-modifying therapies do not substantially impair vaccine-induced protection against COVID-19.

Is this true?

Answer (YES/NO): NO